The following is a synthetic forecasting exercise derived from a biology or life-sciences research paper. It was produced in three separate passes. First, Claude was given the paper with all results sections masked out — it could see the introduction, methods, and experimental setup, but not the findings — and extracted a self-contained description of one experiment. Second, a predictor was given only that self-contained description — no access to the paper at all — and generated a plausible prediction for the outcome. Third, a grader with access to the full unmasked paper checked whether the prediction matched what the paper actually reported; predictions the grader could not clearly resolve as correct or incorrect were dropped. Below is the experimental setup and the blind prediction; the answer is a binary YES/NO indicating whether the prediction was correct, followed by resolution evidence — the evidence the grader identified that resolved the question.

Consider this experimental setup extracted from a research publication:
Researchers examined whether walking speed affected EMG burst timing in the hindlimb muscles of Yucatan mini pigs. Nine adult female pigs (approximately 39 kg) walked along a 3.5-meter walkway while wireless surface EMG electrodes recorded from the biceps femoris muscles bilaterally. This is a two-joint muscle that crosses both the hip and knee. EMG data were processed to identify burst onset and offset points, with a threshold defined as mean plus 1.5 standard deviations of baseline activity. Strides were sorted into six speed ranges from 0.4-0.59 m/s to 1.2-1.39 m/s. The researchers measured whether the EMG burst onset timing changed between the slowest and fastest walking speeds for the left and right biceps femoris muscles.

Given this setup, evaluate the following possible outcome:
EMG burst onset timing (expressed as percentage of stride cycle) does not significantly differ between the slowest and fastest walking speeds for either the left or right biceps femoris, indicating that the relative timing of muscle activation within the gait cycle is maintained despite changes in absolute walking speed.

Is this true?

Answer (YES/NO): NO